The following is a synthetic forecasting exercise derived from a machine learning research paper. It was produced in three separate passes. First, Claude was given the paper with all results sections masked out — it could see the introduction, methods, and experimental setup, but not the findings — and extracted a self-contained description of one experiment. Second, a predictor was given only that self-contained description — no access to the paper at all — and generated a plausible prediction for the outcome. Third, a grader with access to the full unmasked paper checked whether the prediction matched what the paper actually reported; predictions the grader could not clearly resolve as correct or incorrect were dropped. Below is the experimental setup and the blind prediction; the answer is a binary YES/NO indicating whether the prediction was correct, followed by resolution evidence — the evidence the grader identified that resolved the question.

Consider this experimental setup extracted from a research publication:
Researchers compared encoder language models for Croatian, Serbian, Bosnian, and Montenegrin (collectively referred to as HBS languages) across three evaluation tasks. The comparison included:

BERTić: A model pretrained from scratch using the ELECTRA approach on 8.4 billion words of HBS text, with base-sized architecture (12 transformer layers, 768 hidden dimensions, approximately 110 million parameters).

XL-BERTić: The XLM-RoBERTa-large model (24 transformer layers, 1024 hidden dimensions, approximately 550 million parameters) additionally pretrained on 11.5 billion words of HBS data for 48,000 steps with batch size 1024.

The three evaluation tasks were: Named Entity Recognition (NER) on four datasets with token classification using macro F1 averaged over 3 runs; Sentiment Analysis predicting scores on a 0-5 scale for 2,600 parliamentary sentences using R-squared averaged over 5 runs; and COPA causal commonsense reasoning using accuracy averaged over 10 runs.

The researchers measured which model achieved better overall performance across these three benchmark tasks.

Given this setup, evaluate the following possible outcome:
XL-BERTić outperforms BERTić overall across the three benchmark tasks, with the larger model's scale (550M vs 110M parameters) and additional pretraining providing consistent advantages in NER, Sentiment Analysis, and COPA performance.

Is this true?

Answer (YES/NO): NO